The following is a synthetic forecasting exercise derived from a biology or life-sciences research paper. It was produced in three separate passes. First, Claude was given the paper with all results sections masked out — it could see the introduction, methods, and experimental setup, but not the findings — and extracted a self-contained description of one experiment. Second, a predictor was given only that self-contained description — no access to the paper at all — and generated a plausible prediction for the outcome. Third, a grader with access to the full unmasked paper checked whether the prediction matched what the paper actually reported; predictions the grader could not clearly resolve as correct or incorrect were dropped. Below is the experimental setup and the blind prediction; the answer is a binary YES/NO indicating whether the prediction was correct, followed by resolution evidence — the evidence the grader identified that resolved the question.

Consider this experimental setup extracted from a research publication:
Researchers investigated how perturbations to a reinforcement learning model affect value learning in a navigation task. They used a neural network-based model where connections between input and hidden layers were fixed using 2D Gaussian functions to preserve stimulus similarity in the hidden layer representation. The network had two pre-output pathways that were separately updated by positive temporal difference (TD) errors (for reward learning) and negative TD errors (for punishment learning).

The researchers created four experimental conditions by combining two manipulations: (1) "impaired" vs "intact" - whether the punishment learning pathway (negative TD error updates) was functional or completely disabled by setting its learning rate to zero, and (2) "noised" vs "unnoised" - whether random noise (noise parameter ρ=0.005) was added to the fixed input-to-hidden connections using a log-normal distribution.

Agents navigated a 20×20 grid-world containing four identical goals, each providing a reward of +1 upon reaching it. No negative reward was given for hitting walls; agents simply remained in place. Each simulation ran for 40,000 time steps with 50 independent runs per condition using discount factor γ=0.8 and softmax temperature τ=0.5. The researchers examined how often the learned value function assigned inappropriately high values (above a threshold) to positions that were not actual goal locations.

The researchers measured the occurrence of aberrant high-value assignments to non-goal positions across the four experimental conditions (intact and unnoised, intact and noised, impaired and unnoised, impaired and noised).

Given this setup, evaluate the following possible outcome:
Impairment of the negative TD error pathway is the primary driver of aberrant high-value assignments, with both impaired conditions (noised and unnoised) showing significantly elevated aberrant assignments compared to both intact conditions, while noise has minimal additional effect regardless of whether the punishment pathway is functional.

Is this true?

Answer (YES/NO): NO